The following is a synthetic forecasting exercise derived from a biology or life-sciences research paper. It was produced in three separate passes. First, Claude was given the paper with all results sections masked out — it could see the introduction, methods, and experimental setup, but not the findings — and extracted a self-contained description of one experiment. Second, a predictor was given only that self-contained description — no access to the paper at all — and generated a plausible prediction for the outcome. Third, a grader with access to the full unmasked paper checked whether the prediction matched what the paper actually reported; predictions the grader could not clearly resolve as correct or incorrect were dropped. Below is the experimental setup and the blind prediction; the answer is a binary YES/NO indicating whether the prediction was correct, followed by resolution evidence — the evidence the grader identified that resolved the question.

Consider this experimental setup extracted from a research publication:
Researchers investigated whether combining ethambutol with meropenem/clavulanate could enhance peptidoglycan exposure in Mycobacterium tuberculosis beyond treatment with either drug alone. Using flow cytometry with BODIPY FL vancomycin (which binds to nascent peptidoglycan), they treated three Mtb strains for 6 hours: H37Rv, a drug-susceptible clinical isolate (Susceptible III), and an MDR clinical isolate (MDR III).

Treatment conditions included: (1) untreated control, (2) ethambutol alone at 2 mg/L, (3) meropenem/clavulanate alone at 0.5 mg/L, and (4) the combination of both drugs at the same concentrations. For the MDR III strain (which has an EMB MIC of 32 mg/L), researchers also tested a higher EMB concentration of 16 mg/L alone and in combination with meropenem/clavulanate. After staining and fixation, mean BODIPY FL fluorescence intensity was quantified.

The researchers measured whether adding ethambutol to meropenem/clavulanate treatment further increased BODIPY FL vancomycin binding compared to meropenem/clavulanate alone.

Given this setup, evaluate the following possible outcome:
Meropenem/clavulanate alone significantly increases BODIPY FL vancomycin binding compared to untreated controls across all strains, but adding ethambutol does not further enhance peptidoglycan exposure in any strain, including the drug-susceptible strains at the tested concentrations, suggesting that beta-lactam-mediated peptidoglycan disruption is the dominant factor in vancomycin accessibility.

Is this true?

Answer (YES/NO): NO